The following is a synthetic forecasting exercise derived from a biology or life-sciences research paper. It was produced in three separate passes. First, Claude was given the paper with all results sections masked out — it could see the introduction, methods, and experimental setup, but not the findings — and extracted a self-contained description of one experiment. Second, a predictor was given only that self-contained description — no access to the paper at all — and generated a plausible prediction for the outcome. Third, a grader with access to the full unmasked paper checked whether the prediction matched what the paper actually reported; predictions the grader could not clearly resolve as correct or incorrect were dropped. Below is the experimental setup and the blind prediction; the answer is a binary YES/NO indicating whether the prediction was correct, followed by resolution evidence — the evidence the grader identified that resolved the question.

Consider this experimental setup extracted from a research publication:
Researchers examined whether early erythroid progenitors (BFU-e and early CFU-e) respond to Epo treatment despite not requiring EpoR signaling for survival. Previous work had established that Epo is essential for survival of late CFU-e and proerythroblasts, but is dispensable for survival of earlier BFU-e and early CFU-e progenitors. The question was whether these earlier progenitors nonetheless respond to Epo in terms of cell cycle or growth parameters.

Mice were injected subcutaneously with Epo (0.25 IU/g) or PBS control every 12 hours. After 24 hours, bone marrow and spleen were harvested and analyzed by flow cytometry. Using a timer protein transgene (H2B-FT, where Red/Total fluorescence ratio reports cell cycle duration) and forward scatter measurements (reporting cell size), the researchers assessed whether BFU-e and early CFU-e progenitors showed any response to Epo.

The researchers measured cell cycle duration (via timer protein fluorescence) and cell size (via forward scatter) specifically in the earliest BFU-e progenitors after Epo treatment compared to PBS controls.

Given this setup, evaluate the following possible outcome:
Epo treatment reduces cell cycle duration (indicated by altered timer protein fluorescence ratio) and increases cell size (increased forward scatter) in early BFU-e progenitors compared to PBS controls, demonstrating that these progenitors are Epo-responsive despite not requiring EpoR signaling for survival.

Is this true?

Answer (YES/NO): YES